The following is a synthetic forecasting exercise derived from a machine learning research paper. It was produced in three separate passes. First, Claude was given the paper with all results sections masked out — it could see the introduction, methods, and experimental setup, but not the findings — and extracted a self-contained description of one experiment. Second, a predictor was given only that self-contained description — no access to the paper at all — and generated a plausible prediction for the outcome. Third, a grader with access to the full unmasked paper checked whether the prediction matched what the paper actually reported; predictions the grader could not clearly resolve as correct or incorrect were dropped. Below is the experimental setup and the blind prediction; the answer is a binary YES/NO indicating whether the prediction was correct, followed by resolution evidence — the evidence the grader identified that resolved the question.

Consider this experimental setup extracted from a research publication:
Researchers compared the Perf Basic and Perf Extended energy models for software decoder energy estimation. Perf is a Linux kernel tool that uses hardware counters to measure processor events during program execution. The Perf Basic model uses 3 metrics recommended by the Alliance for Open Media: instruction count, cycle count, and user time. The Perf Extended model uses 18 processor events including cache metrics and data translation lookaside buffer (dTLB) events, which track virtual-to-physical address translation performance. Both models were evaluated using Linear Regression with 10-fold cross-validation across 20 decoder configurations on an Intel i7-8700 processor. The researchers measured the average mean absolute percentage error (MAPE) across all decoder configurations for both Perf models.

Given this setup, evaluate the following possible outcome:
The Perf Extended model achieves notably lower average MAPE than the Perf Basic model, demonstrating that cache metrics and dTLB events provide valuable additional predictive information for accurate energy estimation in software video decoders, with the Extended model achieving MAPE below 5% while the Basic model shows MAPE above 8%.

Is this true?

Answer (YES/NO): NO